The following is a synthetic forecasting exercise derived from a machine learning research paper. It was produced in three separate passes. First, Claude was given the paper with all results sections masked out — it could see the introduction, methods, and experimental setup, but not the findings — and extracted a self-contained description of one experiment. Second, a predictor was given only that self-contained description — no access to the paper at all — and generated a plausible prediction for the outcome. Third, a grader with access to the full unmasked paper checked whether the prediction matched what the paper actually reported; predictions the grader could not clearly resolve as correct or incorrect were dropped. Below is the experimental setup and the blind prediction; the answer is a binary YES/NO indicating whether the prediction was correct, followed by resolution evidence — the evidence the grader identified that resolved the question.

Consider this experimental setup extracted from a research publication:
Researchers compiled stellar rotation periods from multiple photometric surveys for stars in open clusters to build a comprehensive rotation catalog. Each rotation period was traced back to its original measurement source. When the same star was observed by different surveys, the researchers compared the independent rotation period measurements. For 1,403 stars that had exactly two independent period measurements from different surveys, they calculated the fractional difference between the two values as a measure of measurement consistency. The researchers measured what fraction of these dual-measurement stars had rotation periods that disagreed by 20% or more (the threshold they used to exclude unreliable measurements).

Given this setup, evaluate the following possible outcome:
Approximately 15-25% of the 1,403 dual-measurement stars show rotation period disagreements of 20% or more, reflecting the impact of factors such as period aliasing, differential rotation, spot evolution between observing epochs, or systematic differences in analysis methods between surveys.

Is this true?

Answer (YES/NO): NO